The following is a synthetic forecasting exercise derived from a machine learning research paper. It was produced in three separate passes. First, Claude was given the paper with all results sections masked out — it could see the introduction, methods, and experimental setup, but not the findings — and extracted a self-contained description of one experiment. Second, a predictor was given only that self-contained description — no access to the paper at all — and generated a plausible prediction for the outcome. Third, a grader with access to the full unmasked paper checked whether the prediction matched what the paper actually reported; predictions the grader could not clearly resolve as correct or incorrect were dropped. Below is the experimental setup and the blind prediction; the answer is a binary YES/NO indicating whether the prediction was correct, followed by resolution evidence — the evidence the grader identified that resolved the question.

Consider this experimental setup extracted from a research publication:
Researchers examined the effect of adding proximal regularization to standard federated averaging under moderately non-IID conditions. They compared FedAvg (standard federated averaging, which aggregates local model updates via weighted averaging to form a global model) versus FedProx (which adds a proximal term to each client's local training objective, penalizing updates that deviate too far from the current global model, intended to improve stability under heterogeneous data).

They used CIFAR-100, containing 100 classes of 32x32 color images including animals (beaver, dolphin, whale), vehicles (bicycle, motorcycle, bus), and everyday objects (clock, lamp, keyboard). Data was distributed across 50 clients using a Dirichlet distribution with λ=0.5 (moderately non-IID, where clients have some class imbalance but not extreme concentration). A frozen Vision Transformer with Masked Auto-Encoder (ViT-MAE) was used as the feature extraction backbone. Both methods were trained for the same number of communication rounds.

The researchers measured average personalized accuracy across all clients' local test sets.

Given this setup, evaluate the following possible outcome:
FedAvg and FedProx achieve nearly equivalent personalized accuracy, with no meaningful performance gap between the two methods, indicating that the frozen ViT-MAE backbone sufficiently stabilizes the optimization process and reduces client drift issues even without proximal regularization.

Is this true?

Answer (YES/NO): YES